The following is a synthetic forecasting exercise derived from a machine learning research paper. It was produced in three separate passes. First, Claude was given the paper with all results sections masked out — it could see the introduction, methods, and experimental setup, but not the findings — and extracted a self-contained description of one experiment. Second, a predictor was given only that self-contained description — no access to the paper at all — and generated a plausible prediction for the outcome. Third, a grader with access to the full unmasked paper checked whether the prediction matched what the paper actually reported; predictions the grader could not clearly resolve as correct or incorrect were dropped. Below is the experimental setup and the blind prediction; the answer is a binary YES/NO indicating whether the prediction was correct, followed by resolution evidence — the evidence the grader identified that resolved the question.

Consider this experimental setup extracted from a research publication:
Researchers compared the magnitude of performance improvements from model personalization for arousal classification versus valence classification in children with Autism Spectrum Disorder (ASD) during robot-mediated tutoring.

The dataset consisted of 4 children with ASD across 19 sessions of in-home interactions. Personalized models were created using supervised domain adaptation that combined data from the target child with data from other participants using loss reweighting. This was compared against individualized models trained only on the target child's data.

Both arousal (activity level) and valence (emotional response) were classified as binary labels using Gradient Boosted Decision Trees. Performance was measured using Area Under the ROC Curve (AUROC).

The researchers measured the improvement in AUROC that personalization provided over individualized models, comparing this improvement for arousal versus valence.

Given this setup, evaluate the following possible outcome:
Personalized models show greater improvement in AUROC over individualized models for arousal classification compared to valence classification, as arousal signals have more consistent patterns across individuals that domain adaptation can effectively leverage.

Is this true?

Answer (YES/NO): YES